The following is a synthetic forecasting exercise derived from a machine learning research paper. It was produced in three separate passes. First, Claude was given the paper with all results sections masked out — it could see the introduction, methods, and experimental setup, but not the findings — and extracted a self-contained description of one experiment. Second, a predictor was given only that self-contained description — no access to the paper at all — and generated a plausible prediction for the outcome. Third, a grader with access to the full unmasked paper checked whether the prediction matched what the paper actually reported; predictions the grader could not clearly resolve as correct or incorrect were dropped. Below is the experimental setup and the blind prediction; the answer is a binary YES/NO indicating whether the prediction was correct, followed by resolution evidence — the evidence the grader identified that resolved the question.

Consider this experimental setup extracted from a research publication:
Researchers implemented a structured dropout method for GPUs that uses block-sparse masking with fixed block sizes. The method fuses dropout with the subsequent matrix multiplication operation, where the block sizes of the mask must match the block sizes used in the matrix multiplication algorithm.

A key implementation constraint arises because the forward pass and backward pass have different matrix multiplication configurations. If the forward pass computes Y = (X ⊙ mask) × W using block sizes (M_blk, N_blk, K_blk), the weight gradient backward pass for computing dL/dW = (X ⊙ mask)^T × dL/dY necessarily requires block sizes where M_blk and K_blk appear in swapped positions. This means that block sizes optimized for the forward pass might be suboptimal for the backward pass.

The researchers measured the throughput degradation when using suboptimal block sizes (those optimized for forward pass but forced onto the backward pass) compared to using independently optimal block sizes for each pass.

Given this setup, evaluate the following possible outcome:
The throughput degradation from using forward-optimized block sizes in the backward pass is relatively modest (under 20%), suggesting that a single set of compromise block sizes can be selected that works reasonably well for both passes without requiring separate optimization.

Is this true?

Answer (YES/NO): NO